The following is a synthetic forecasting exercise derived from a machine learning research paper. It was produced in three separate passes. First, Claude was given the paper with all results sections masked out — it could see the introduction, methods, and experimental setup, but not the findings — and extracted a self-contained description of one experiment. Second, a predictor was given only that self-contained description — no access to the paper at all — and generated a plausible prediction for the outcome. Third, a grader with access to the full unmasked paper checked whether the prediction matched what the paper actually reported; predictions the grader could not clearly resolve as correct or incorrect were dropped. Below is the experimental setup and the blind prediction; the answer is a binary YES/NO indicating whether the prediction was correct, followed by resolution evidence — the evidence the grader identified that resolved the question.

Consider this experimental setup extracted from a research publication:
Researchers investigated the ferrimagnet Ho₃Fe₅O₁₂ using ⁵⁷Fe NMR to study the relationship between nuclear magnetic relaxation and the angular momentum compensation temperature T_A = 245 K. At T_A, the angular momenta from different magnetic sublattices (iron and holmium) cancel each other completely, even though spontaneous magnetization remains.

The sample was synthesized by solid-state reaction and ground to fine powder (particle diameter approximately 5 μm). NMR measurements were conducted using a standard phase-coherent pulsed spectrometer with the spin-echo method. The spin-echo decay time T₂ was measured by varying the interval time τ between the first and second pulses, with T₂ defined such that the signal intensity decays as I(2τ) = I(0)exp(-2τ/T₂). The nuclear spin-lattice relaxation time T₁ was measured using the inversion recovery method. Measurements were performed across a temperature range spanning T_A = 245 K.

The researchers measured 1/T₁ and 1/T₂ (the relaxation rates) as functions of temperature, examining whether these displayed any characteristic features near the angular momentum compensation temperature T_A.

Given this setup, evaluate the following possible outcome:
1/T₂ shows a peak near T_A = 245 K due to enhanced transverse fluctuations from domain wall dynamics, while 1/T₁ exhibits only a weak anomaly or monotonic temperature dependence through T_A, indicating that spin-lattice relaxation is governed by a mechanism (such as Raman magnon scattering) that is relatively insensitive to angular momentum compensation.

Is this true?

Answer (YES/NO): NO